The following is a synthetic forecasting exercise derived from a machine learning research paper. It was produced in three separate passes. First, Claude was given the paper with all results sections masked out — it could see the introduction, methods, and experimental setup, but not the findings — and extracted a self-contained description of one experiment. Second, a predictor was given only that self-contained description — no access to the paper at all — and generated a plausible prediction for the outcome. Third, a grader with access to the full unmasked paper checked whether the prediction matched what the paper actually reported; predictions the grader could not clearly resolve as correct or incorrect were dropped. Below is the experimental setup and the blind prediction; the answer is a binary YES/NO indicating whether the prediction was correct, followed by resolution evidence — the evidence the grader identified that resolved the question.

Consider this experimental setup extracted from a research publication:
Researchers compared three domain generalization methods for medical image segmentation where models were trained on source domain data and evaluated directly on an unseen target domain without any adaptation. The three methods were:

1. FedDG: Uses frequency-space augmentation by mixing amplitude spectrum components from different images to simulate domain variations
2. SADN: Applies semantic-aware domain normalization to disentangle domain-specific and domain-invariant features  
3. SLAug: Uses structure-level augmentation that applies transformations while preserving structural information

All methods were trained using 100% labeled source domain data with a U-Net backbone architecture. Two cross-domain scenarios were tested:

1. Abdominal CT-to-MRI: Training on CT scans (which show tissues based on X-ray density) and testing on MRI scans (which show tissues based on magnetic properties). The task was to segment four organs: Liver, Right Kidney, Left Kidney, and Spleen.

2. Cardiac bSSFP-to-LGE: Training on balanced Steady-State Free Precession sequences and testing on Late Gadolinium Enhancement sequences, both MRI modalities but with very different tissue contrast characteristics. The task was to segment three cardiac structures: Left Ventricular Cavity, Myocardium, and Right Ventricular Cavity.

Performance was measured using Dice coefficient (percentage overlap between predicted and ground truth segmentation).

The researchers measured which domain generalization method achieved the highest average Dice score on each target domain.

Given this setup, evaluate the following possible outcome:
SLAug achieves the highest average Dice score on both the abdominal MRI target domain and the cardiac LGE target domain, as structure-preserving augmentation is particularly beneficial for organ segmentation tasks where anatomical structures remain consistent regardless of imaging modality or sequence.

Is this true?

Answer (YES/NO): YES